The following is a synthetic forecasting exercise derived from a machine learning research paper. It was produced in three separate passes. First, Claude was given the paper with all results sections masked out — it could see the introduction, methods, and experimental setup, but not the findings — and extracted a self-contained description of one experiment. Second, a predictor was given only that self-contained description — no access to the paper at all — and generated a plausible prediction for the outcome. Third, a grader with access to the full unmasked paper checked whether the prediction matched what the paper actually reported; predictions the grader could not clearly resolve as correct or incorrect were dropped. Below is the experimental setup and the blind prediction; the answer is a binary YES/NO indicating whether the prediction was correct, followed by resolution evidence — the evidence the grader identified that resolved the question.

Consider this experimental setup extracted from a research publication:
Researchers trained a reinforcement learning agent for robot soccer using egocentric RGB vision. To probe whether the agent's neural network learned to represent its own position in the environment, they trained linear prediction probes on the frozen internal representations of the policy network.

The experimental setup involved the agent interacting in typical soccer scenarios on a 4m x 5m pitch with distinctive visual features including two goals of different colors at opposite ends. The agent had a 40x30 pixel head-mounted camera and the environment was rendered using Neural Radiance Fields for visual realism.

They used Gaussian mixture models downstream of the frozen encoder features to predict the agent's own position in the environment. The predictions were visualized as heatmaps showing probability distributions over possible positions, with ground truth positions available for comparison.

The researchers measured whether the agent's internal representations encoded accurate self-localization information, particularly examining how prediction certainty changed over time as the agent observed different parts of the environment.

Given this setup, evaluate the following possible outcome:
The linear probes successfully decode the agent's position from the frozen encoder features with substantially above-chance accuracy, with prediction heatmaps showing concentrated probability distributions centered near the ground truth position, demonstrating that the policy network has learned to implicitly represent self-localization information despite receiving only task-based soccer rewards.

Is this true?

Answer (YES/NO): YES